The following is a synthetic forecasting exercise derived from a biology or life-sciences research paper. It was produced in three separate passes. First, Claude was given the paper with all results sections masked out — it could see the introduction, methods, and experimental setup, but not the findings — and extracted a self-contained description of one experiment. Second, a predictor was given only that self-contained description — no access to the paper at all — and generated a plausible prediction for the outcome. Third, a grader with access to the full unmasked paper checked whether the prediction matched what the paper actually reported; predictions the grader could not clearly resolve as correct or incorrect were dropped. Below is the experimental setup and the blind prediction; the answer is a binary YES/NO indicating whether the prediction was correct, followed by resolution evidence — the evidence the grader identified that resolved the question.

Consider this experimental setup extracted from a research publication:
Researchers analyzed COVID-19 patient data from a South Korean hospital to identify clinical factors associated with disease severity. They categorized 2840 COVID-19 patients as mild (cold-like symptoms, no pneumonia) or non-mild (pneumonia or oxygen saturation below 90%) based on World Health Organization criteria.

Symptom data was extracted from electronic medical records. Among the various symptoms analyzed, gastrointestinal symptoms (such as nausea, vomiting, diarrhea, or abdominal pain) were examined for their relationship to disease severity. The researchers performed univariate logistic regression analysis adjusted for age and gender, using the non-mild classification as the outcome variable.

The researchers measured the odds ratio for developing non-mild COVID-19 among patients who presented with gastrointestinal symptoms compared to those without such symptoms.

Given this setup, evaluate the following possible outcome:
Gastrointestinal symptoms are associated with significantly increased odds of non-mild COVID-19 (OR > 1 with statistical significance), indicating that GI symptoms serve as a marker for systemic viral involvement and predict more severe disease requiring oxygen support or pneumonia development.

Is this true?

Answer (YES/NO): NO